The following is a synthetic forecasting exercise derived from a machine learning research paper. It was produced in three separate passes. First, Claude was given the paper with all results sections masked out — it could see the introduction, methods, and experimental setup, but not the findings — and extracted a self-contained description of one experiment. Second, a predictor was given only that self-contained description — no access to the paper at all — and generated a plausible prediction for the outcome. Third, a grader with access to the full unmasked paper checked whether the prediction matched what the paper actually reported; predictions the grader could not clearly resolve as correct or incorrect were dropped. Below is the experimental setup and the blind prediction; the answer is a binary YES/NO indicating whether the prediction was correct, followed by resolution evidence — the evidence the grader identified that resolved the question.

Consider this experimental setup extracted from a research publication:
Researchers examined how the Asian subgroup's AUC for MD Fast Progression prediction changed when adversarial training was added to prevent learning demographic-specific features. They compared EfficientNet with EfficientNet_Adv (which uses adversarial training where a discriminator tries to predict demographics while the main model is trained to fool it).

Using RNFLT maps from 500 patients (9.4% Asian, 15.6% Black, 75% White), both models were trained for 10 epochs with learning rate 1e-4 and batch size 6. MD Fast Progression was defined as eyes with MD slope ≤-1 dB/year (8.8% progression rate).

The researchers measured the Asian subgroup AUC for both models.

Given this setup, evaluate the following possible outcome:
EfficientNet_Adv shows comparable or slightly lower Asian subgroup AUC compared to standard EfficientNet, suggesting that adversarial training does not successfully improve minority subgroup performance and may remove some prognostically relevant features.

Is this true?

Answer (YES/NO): NO